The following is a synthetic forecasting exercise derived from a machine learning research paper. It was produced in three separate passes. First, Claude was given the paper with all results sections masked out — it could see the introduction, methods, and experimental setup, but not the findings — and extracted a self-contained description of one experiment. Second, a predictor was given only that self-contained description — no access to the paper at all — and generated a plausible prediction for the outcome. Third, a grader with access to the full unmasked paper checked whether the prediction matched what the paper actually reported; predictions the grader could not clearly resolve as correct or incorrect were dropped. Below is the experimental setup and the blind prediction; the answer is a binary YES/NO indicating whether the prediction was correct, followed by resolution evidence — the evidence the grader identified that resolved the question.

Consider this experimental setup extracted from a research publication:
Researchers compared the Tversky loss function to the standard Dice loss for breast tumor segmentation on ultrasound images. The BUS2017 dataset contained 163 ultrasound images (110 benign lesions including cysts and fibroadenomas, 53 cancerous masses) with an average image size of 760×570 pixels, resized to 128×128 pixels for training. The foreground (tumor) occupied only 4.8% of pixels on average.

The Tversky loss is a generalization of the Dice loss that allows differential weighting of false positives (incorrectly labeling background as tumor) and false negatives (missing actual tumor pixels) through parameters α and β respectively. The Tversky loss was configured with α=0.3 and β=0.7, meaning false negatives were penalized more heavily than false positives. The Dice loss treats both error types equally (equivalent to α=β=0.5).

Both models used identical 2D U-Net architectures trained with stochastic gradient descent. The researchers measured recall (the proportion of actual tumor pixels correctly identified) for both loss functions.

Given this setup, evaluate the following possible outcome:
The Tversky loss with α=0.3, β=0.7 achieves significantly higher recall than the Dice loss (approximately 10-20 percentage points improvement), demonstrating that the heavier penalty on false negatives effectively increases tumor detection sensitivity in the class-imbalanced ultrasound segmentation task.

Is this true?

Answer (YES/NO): NO